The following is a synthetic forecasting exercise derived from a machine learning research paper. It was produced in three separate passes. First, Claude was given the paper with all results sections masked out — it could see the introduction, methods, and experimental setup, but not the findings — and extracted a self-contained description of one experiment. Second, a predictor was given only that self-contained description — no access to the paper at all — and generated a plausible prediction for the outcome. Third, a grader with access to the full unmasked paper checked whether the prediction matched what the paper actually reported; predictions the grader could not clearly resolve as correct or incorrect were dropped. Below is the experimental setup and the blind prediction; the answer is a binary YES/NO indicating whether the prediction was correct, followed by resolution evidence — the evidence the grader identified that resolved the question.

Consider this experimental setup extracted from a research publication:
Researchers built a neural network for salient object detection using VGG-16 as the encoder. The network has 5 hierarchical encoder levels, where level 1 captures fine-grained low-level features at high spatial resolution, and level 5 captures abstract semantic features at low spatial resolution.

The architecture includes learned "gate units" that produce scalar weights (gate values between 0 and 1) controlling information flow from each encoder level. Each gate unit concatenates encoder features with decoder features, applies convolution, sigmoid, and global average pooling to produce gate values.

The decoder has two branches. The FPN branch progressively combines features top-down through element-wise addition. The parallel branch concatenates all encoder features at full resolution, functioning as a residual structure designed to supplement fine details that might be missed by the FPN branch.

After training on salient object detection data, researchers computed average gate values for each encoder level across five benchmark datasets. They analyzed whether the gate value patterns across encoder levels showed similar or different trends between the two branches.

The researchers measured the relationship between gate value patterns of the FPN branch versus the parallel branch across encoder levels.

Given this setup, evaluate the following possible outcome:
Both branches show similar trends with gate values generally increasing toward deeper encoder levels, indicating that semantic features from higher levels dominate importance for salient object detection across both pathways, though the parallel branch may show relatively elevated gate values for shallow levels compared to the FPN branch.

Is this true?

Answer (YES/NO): NO